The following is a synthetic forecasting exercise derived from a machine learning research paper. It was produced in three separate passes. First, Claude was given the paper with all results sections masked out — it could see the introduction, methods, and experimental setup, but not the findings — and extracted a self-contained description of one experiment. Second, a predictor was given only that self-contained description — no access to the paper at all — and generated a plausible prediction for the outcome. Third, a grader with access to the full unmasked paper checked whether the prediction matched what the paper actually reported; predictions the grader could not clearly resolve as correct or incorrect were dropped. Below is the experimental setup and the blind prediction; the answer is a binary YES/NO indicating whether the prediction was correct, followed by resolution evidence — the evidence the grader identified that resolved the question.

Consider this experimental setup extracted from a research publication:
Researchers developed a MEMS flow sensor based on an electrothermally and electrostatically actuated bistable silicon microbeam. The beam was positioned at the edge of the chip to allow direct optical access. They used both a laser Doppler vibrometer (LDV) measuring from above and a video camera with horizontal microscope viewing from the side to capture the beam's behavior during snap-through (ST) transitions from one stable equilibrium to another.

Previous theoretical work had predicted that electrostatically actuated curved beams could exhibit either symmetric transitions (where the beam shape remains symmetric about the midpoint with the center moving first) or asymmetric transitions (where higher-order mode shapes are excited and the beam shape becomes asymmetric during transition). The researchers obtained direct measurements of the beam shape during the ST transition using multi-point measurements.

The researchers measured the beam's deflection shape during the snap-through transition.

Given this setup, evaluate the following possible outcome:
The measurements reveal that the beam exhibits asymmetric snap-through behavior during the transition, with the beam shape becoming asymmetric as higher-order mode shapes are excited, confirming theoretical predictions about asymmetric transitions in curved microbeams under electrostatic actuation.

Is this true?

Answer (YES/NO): YES